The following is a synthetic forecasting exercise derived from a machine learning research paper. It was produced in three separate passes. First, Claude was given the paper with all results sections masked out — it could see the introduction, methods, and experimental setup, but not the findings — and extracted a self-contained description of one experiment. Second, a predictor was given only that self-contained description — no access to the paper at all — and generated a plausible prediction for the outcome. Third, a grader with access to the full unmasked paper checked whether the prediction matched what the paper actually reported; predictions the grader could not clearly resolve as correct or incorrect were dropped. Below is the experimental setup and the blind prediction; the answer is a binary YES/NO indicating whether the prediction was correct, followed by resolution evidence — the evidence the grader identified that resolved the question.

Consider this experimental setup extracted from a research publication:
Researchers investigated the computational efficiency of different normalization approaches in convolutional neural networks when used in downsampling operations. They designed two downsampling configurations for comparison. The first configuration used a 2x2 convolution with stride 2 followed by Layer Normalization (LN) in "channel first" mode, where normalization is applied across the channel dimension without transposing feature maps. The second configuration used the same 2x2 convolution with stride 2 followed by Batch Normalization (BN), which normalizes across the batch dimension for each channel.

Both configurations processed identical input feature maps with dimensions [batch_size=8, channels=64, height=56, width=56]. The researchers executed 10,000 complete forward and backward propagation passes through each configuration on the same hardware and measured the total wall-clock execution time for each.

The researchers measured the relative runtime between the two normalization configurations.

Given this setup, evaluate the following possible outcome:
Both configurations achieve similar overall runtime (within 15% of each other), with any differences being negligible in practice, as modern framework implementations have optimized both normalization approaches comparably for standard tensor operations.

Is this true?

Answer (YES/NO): NO